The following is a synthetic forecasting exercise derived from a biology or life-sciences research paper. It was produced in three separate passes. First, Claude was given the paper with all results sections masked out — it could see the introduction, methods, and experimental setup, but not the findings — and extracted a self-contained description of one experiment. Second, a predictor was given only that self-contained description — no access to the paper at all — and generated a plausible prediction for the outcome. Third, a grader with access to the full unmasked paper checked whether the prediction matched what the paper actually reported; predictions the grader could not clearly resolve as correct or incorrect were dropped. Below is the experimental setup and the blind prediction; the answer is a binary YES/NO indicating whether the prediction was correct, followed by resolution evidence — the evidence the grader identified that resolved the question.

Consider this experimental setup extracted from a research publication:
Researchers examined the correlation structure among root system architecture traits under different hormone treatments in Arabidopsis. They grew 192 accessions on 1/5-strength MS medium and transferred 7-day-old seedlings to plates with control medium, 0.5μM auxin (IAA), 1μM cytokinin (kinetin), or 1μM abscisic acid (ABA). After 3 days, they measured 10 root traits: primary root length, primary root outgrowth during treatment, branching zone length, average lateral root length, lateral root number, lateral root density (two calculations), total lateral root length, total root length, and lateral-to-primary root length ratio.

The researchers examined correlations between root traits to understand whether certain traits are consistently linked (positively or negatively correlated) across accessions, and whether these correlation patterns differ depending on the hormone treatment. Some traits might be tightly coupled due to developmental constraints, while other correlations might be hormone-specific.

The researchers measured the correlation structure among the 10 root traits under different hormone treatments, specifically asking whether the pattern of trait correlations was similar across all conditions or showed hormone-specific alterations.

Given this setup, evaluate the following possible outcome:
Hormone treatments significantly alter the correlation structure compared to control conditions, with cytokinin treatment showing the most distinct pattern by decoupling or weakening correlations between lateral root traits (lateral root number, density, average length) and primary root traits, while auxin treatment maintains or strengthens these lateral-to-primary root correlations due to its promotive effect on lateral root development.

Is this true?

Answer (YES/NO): NO